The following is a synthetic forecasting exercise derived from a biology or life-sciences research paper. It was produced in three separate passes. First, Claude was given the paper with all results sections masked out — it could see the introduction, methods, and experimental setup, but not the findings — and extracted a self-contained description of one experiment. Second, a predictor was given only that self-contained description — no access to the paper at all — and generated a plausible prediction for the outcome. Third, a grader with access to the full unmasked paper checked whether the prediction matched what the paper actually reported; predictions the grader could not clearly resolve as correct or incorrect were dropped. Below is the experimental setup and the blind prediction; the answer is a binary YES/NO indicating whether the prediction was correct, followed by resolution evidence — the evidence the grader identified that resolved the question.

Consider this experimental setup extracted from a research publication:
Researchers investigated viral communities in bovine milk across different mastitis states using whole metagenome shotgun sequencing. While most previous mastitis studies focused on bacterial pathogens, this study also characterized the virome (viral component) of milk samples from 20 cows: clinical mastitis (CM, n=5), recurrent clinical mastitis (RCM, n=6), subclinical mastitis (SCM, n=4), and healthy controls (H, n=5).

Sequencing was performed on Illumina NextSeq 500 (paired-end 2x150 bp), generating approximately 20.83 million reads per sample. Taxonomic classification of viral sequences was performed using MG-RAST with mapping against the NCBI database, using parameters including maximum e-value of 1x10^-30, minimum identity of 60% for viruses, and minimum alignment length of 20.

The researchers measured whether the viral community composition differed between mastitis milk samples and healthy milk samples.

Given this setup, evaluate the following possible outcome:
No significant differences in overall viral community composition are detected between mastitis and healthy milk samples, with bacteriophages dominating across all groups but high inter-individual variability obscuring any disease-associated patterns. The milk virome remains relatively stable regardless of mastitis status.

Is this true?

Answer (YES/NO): NO